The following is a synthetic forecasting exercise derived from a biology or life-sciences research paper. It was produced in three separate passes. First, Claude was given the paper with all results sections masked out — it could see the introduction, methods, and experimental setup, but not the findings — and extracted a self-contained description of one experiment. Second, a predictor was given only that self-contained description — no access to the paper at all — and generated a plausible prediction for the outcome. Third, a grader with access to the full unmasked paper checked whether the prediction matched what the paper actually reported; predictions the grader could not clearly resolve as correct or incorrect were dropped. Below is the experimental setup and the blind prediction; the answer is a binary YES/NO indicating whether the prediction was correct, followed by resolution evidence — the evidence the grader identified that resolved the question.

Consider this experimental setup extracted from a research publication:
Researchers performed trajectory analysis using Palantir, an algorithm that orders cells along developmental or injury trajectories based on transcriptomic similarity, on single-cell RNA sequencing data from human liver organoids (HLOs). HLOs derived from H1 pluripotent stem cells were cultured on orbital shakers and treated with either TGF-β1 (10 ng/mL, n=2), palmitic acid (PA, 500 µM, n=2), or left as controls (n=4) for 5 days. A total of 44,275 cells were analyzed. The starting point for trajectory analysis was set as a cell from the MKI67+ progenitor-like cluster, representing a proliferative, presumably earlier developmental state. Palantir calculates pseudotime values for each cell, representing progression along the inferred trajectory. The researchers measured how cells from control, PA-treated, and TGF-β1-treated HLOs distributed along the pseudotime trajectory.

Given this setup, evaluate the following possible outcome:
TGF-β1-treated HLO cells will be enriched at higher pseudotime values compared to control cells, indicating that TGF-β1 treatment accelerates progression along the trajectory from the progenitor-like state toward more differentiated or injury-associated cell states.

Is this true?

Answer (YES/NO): NO